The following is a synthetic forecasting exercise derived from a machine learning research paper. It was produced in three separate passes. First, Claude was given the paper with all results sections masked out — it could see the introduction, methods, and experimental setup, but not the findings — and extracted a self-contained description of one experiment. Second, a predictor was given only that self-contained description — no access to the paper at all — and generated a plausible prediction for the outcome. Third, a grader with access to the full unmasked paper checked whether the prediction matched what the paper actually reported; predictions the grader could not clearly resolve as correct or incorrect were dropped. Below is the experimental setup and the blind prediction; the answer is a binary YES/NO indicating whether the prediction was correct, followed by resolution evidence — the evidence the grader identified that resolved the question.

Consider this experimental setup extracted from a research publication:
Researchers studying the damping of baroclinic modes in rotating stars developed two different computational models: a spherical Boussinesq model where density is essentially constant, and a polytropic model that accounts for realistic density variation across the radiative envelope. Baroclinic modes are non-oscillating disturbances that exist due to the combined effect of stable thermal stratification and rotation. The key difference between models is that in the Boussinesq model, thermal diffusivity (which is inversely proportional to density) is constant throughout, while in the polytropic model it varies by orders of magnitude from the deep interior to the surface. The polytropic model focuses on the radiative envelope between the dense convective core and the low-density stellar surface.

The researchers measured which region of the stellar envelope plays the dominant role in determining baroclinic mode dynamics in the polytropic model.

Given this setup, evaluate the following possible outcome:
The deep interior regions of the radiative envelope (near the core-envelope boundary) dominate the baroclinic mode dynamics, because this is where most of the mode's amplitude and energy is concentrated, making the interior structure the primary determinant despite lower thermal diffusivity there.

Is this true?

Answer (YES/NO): YES